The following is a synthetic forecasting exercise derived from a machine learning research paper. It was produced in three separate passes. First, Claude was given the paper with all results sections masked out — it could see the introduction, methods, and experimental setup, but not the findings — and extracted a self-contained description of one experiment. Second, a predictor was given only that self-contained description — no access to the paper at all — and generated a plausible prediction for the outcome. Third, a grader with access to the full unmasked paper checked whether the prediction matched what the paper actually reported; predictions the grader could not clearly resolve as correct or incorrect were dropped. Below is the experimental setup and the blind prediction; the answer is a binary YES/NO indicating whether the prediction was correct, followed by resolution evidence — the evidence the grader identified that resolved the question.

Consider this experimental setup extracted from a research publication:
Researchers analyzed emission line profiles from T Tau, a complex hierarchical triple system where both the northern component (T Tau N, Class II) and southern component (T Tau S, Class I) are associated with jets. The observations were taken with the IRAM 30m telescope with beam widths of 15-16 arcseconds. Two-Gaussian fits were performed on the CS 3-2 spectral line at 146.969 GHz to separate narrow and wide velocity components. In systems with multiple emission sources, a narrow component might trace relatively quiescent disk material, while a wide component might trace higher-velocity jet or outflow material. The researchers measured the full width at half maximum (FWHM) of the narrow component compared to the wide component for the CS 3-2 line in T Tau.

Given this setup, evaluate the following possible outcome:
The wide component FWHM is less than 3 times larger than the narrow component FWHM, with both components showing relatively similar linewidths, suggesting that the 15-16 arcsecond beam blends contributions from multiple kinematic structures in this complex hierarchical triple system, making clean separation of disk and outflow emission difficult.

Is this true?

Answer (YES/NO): NO